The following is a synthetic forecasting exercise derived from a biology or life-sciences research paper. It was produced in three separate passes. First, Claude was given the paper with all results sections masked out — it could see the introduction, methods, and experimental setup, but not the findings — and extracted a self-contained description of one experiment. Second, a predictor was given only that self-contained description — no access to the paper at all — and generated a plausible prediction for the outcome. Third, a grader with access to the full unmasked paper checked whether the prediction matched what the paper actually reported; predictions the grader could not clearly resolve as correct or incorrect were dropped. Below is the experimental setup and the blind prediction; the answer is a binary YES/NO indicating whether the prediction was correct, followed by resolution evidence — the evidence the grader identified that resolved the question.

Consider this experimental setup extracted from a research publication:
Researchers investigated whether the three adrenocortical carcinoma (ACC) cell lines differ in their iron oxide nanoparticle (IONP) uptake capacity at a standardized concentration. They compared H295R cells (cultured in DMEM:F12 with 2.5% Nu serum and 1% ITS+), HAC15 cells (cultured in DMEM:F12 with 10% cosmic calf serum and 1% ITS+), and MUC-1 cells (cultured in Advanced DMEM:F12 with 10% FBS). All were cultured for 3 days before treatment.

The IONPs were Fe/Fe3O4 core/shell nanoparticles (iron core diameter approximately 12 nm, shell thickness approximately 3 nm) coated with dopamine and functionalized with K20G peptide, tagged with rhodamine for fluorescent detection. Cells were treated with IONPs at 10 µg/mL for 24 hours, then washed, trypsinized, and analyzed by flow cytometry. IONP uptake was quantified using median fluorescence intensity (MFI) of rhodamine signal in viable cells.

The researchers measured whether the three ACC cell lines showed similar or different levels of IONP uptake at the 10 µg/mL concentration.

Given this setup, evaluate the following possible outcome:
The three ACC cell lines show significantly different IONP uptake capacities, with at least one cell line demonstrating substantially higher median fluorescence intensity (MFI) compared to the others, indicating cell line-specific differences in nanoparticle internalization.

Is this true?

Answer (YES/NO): YES